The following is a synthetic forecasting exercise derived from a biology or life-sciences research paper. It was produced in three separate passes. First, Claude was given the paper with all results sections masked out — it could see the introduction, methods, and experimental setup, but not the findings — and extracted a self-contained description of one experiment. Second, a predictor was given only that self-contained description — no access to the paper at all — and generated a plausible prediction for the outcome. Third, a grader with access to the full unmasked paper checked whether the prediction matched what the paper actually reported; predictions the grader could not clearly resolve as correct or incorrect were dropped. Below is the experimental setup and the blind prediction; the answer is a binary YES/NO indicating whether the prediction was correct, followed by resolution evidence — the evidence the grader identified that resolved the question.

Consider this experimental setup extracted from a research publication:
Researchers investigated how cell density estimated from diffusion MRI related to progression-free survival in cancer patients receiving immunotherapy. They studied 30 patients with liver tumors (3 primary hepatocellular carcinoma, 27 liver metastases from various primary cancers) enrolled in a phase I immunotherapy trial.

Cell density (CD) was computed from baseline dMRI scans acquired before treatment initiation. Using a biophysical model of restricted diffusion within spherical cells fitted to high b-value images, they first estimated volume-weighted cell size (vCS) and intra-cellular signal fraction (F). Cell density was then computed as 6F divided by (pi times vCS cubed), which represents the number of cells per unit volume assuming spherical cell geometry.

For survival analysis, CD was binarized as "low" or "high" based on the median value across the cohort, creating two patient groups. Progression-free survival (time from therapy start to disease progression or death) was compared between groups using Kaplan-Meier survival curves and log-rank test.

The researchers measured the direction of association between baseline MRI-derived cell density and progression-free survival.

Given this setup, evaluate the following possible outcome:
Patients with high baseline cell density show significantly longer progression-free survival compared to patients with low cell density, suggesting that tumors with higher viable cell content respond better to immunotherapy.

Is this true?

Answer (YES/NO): NO